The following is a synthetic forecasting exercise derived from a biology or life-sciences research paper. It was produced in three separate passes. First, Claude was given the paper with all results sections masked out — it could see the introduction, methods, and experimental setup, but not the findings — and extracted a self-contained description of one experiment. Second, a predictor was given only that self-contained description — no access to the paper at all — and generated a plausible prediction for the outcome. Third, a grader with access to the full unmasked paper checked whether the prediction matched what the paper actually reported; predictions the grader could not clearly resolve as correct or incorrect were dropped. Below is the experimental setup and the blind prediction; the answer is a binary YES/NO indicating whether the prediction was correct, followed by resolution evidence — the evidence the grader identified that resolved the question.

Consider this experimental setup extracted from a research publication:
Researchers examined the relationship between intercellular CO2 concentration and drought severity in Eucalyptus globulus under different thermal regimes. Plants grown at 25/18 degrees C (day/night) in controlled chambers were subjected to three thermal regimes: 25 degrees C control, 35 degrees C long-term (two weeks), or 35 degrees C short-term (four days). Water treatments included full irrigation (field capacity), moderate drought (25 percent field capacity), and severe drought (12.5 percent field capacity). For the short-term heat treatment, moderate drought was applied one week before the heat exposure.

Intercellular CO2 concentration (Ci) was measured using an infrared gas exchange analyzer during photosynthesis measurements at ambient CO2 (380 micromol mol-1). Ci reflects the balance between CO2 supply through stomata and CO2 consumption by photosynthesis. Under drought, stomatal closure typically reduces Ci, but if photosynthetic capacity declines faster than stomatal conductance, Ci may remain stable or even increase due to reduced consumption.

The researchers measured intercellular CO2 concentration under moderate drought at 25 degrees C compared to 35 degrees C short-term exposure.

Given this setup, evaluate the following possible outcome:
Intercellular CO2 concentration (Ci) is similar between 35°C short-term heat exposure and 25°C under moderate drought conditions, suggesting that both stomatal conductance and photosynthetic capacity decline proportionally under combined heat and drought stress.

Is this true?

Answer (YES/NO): NO